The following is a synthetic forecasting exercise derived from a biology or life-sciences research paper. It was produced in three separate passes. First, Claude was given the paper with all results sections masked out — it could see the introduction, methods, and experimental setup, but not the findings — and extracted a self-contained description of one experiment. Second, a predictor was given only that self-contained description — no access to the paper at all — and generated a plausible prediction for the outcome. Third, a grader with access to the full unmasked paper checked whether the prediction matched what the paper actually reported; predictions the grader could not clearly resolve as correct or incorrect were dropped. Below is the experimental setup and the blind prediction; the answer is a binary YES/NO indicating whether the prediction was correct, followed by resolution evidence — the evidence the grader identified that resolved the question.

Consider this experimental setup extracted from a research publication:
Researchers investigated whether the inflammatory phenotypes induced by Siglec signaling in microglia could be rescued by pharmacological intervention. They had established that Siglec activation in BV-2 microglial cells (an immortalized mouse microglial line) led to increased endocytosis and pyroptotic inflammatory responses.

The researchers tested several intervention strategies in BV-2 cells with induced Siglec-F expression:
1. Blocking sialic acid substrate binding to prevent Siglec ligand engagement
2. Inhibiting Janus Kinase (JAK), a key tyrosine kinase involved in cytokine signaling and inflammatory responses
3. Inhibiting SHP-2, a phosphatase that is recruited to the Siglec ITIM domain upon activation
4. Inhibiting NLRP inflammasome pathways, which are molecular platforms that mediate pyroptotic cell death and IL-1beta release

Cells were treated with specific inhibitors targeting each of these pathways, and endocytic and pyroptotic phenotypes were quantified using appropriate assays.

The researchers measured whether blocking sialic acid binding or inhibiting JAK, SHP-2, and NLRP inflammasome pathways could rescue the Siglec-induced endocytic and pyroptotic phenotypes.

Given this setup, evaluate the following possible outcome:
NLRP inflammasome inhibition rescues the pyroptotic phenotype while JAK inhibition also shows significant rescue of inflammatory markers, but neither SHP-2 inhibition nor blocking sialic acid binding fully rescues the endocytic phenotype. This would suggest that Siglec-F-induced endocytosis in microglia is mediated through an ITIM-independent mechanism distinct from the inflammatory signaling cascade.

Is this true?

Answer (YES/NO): NO